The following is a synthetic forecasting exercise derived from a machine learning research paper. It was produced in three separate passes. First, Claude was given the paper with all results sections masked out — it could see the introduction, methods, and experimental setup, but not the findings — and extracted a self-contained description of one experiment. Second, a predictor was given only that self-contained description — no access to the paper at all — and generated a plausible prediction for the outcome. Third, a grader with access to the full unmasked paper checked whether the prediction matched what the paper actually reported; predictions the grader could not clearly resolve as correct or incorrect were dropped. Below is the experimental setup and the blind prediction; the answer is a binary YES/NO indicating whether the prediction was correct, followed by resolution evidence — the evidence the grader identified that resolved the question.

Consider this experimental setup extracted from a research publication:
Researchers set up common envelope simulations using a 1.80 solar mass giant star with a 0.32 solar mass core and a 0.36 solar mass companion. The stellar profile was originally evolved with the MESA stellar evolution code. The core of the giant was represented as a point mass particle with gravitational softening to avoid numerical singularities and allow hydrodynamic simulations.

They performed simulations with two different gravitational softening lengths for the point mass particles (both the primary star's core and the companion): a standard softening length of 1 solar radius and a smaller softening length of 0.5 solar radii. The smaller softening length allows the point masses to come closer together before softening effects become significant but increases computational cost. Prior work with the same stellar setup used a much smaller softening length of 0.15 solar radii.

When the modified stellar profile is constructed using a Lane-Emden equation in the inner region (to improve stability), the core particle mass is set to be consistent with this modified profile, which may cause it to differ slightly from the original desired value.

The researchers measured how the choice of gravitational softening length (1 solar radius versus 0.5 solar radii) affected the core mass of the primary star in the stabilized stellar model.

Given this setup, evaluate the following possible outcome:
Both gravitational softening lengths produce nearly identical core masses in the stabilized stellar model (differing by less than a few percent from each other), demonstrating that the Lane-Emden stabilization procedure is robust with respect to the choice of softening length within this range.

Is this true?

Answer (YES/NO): YES